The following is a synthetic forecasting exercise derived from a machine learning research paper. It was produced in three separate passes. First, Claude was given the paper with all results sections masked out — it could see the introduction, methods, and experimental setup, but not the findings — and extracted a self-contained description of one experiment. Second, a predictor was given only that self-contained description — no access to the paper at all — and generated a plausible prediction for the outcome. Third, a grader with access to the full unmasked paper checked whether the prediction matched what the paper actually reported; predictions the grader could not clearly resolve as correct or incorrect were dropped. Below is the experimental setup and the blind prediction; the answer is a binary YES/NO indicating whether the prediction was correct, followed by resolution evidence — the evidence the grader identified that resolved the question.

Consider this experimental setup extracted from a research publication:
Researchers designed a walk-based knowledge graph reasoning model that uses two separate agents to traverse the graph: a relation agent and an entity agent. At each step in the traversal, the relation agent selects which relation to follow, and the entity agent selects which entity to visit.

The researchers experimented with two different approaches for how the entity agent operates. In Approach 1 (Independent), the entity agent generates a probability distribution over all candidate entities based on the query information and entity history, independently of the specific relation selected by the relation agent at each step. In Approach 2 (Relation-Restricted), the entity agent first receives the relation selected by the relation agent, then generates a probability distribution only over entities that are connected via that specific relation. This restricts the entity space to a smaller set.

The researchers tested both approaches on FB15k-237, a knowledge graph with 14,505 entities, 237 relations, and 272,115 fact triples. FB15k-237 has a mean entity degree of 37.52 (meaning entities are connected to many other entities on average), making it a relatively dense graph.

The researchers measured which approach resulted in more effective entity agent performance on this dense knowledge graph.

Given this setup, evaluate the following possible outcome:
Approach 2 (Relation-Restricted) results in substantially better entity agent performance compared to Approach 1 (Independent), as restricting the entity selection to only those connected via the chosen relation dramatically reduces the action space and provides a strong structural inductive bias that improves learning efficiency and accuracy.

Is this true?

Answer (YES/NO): NO